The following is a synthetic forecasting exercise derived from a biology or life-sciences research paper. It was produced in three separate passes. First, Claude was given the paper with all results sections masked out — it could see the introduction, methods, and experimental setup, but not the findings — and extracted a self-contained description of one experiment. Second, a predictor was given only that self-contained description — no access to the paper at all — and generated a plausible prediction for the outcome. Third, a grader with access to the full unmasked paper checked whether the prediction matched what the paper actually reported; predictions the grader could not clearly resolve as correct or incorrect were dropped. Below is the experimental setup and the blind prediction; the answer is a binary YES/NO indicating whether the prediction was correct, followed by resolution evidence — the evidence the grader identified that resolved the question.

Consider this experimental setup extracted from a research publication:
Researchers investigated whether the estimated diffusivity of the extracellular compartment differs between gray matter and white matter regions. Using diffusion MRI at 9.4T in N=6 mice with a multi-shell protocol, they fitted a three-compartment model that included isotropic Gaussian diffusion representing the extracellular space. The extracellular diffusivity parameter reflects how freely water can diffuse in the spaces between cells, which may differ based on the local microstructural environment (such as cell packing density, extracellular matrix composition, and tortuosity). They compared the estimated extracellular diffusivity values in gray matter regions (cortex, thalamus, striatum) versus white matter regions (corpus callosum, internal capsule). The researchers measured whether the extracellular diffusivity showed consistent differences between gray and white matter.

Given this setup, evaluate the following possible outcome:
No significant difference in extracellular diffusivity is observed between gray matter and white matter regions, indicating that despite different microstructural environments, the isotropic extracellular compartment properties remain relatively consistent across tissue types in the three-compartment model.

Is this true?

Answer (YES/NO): YES